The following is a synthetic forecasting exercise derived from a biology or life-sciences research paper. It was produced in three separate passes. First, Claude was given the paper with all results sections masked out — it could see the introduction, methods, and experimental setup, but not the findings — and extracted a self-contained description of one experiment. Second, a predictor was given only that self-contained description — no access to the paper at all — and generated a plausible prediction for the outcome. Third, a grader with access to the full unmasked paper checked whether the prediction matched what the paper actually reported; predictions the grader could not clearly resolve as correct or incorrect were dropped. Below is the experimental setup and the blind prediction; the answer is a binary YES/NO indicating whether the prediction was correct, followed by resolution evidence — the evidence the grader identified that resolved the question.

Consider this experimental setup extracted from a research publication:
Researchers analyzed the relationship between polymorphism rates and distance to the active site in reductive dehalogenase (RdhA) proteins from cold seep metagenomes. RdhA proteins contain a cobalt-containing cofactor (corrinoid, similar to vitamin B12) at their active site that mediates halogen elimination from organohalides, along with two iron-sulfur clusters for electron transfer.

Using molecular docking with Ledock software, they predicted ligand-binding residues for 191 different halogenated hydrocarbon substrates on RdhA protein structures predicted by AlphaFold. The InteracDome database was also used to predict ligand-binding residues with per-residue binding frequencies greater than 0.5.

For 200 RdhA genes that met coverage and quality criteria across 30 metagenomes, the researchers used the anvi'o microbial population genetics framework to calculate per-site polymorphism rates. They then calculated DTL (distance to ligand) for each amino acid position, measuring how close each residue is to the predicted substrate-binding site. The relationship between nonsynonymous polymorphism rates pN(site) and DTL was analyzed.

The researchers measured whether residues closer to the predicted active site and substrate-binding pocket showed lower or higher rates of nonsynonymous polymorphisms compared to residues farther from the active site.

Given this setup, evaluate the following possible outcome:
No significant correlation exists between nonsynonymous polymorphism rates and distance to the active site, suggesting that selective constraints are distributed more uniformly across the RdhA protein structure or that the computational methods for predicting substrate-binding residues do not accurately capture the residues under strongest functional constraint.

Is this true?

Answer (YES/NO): NO